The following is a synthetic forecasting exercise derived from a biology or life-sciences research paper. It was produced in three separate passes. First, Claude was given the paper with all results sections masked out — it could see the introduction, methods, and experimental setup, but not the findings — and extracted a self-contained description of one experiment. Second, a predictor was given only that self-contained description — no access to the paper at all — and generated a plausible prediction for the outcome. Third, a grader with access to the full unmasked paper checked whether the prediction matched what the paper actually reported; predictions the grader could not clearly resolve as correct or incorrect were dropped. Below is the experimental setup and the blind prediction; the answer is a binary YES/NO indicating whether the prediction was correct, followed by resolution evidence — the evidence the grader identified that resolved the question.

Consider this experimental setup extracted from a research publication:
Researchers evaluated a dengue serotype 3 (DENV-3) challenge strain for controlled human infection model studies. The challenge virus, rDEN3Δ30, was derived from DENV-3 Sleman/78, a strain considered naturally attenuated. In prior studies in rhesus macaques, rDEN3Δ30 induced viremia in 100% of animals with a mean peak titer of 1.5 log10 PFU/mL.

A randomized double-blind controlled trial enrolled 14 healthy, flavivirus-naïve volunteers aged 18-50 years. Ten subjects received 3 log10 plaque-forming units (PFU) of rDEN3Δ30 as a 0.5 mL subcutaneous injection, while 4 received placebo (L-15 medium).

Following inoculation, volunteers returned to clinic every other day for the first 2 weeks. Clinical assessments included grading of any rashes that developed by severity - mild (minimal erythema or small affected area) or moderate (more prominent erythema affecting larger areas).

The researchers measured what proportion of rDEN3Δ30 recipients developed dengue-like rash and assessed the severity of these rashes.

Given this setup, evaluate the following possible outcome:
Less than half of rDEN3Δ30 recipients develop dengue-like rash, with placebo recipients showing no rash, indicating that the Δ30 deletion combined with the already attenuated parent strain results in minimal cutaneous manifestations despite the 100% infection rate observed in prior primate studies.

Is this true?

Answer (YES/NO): NO